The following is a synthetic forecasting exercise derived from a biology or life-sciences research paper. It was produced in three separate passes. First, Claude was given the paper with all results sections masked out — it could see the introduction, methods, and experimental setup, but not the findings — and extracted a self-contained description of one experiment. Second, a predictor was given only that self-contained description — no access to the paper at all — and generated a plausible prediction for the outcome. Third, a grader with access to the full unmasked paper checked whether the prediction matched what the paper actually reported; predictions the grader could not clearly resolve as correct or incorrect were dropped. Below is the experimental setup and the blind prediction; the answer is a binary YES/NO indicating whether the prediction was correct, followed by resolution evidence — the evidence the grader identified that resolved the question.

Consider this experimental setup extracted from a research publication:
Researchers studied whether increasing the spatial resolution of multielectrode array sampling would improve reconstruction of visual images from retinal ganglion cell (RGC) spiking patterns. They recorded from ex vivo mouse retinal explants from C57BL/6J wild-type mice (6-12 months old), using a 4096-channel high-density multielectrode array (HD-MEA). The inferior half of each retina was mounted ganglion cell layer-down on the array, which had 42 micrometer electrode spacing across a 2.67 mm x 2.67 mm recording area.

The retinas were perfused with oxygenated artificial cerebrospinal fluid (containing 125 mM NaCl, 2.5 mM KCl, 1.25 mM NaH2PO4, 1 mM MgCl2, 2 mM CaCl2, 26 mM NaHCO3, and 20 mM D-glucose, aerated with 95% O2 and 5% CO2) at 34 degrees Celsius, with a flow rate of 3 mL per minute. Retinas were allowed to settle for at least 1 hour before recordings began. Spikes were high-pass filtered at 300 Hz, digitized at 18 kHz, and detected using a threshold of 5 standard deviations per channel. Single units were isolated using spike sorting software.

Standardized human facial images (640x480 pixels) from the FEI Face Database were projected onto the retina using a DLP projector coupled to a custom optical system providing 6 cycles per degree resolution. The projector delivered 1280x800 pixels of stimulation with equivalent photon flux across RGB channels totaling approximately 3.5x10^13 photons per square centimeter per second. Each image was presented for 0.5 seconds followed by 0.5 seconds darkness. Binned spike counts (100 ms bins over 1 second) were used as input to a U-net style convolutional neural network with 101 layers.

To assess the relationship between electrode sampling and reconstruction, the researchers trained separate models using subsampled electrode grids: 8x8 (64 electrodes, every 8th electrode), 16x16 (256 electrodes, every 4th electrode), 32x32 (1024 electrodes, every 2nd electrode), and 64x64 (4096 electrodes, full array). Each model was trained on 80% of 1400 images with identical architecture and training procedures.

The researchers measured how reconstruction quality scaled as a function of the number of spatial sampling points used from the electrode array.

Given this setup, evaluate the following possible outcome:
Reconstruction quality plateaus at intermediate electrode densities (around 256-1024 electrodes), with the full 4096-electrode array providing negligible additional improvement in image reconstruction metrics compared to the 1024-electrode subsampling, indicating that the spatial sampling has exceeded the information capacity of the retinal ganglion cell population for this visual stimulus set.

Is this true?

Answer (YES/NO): NO